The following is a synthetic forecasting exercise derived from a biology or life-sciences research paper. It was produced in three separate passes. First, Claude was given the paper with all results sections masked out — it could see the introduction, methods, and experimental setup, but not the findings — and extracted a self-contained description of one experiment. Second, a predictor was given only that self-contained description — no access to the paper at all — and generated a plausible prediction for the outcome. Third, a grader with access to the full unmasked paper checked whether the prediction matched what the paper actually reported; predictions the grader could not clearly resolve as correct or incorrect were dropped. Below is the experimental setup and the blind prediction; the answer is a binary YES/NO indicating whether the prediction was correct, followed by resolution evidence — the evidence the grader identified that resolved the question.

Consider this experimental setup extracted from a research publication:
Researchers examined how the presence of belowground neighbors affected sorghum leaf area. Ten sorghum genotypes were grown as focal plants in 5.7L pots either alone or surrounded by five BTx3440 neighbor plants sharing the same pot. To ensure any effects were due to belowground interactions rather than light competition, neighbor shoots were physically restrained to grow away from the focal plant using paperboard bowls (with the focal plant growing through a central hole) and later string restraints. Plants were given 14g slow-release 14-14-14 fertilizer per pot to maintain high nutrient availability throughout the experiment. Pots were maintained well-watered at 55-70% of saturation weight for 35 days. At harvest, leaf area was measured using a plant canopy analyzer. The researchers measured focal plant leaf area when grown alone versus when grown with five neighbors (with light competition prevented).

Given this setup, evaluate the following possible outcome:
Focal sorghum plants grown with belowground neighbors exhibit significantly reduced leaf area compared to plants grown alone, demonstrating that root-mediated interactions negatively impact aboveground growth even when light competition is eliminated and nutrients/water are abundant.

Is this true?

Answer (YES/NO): YES